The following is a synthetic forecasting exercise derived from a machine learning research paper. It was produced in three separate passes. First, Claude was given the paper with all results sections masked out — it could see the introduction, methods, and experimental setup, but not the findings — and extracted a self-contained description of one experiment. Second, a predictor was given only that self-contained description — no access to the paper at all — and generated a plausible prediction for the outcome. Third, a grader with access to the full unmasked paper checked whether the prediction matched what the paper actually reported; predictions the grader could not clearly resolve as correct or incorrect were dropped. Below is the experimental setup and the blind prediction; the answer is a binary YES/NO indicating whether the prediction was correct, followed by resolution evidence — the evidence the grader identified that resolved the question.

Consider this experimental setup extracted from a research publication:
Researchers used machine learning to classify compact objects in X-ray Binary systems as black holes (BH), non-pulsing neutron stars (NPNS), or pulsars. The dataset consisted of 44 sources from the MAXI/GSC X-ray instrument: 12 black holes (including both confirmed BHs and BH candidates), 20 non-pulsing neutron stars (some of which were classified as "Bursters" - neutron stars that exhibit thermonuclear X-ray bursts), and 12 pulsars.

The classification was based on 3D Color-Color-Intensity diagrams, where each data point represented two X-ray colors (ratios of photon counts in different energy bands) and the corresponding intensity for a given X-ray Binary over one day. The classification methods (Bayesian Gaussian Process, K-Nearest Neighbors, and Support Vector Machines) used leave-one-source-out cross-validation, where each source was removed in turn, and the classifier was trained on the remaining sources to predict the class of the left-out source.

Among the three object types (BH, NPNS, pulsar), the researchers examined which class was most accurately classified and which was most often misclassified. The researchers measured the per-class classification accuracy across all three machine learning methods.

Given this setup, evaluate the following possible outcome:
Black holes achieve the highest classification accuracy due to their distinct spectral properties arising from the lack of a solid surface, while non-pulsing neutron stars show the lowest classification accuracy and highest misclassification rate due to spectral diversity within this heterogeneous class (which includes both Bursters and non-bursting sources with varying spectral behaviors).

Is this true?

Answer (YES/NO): NO